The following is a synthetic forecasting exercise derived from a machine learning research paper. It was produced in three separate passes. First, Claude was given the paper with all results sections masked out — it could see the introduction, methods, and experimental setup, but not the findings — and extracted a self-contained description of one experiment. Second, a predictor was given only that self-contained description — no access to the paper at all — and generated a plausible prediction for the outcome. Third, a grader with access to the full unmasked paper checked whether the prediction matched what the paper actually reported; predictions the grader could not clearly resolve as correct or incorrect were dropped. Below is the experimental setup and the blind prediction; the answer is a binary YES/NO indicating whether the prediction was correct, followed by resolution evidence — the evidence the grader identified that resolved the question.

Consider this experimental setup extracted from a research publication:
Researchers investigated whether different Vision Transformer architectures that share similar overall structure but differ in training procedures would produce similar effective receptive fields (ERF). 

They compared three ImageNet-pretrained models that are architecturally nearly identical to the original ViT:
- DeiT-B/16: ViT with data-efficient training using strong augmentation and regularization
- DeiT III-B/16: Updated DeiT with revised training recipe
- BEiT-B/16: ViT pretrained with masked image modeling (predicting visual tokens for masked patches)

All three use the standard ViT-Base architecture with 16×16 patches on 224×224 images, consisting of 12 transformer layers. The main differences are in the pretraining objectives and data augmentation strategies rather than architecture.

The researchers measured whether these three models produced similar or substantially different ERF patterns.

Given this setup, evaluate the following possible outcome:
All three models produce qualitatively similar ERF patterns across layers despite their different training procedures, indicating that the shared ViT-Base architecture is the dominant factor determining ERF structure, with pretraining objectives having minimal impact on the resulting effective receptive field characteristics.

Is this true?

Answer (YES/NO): NO